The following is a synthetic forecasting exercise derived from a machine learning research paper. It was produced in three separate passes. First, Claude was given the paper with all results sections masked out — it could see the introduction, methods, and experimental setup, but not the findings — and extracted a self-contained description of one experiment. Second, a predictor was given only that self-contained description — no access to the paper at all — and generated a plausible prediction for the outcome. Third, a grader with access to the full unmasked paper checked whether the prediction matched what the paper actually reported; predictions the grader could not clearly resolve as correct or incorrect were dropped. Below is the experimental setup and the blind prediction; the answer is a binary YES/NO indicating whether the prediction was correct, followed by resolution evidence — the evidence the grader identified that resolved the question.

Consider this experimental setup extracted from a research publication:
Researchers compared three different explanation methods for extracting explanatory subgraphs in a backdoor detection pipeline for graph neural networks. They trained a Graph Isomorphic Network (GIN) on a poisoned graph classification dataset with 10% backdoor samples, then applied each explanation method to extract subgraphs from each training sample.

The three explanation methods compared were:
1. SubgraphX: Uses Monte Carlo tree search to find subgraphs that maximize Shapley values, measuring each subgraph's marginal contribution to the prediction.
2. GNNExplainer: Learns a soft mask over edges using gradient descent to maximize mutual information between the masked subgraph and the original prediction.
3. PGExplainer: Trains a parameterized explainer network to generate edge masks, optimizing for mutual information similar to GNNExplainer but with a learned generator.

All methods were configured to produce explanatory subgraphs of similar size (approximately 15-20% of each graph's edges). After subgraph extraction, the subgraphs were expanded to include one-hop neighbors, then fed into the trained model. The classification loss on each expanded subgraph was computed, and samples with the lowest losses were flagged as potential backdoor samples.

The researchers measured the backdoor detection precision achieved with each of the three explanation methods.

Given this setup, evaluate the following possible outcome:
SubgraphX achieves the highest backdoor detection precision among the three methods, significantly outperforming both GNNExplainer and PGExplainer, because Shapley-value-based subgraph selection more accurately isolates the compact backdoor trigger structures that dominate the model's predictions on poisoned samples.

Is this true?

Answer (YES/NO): NO